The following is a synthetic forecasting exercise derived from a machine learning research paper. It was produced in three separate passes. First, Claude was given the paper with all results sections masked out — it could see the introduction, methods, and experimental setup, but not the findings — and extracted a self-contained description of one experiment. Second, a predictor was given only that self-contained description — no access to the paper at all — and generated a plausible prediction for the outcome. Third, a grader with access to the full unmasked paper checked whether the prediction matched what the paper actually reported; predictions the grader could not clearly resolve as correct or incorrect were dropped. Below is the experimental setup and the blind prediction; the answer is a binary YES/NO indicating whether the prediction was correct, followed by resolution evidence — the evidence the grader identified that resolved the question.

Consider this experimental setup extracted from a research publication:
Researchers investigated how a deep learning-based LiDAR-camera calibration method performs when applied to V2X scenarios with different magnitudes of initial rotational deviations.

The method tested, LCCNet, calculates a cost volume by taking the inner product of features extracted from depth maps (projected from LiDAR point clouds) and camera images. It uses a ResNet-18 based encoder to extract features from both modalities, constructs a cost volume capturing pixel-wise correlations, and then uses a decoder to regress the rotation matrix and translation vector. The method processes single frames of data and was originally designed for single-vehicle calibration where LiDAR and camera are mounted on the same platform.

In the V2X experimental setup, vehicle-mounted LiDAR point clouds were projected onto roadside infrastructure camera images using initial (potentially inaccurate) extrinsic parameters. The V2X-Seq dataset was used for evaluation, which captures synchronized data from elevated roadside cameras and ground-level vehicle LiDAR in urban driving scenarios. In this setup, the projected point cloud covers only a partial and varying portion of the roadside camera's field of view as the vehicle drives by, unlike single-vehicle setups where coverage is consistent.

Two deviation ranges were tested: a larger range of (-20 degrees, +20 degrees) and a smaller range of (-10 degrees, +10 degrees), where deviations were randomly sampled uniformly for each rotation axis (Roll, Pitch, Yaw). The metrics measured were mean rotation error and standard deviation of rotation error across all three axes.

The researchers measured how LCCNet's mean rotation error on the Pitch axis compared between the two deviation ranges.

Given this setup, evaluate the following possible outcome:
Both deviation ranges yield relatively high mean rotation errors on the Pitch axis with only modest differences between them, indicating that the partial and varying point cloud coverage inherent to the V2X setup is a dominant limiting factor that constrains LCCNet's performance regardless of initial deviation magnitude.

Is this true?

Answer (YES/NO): NO